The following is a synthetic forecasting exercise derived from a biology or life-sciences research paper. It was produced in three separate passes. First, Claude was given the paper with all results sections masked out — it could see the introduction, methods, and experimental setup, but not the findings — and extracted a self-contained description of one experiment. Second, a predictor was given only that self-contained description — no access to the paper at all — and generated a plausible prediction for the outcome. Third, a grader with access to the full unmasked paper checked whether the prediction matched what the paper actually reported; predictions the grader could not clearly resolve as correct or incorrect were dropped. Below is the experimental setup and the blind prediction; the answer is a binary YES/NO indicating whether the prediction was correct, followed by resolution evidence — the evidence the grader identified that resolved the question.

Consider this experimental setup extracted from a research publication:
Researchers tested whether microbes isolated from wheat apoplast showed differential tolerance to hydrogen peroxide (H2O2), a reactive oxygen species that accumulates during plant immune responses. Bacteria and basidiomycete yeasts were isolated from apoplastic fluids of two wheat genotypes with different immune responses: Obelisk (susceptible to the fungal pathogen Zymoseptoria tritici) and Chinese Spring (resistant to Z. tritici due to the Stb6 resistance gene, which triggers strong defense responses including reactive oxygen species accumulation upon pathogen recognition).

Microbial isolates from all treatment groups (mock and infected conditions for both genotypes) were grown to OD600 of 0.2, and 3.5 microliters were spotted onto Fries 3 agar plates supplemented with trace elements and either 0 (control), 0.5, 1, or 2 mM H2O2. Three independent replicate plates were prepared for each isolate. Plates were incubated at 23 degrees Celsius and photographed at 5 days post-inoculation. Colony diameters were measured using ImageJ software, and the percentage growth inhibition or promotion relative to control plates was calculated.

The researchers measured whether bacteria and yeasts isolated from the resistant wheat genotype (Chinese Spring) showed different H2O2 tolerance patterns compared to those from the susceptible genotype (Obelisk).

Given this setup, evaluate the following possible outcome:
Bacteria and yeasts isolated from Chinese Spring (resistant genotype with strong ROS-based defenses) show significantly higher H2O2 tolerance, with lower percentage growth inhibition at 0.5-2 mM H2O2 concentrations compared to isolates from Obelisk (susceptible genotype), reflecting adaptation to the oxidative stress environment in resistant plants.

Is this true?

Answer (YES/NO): NO